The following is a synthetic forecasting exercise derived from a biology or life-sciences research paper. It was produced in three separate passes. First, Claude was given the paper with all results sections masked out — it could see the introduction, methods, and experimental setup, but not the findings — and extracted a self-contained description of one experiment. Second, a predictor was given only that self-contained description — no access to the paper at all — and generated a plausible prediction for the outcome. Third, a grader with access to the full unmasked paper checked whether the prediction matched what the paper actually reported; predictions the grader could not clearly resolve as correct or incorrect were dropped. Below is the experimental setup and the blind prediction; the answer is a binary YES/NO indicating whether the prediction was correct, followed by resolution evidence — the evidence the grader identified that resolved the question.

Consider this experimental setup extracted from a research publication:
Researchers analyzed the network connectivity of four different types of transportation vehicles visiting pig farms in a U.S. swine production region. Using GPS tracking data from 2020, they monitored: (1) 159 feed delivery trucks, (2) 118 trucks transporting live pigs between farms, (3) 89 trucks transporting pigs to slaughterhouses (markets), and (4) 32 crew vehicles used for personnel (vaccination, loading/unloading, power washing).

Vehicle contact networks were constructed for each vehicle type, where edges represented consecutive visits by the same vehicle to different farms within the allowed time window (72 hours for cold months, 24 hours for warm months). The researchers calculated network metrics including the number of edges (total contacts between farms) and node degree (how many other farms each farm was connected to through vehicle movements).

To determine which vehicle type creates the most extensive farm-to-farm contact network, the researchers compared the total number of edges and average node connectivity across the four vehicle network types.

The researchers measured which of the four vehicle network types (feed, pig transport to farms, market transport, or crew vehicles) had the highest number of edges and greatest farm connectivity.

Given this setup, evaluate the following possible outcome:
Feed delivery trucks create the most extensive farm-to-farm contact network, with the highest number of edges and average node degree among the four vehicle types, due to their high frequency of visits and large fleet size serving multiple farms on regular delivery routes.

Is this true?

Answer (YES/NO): YES